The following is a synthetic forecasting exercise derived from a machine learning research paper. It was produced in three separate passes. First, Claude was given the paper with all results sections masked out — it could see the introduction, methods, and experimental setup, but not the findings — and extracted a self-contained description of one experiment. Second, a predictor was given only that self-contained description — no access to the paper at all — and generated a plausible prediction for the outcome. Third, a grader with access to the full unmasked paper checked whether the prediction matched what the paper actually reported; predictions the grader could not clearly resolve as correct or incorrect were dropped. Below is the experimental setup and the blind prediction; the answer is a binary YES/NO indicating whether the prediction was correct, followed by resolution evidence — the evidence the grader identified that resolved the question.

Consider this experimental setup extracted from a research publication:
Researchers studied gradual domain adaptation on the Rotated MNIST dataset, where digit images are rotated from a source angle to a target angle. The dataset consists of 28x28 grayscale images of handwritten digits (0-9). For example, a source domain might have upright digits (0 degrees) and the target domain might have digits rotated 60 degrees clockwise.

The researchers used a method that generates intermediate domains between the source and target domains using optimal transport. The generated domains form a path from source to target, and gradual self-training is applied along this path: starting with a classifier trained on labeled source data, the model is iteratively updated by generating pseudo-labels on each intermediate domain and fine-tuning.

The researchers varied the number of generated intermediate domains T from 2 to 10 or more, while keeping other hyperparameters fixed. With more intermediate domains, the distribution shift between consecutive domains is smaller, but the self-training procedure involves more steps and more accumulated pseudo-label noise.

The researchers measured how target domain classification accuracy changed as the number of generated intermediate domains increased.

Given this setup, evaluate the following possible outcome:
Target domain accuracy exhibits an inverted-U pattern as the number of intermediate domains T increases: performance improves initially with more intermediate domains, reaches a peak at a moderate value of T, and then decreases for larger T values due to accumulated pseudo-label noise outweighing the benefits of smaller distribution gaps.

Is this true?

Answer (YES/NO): YES